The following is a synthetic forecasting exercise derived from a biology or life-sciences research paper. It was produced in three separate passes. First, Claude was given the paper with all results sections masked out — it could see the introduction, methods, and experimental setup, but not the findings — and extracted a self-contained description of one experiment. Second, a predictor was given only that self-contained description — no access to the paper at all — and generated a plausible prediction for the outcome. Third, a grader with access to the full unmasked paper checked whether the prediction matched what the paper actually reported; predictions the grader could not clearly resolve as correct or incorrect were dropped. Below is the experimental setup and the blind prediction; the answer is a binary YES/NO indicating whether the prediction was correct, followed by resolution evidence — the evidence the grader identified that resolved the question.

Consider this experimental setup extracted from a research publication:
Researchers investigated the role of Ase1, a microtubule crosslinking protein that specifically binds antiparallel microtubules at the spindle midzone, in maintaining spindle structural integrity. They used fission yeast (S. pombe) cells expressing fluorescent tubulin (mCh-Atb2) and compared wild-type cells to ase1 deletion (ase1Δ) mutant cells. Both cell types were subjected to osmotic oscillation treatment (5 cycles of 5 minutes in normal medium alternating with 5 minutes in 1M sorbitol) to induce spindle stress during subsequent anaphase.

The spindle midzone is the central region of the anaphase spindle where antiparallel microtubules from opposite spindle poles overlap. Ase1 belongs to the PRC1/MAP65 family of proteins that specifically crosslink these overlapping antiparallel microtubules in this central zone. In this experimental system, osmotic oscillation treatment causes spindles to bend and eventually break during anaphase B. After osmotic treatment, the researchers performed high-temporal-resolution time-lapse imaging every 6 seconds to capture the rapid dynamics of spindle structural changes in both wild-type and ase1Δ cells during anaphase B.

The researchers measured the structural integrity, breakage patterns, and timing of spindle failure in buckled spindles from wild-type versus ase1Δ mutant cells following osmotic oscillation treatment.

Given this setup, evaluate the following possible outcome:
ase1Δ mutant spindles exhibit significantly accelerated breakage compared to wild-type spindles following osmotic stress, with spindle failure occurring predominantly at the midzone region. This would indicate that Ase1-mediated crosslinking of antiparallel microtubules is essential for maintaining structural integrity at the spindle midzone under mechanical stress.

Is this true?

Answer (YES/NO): NO